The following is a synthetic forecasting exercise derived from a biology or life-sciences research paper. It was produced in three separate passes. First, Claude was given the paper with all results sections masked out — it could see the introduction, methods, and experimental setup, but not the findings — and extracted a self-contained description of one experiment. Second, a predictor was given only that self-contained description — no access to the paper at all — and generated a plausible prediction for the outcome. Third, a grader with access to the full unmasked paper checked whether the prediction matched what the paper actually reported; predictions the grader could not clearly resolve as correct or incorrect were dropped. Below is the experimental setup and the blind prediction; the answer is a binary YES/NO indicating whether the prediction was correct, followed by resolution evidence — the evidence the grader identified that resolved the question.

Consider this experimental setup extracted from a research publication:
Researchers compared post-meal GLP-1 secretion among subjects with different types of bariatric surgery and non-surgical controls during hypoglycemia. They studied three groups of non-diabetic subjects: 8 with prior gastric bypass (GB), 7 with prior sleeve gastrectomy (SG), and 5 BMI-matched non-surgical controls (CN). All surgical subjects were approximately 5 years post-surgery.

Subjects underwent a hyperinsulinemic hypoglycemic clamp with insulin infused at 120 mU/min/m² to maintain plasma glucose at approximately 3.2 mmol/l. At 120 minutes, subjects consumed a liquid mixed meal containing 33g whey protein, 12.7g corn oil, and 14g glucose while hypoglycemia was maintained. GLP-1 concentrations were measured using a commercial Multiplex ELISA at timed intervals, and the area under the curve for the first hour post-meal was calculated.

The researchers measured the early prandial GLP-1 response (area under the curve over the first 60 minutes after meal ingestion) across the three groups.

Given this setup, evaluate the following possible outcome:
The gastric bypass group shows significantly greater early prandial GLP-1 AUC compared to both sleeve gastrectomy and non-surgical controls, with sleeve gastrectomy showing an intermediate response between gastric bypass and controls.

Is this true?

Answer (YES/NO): NO